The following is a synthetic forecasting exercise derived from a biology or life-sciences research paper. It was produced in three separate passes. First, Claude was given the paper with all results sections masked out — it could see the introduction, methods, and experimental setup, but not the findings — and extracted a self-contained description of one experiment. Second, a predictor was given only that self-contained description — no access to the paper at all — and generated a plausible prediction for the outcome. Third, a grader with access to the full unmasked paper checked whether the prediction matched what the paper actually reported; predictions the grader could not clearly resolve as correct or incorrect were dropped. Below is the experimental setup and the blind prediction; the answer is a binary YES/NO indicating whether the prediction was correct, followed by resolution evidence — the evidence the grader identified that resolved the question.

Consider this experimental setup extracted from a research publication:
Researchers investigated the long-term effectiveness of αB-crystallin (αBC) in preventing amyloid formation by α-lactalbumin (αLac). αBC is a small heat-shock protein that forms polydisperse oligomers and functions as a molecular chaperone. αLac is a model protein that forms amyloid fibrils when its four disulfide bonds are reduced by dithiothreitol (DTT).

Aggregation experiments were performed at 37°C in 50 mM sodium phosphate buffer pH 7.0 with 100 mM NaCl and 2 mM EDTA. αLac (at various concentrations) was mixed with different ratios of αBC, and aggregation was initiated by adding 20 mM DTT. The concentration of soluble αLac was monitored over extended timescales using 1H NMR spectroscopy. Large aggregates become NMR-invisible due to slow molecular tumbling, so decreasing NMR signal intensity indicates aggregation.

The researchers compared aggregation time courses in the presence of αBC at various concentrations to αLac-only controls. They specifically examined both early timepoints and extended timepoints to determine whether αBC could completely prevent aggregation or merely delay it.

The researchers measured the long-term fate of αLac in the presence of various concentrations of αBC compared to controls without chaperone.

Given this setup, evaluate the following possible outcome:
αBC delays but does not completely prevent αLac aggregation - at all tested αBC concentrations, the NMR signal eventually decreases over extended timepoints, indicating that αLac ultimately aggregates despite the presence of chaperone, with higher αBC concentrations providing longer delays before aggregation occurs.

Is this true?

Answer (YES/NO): YES